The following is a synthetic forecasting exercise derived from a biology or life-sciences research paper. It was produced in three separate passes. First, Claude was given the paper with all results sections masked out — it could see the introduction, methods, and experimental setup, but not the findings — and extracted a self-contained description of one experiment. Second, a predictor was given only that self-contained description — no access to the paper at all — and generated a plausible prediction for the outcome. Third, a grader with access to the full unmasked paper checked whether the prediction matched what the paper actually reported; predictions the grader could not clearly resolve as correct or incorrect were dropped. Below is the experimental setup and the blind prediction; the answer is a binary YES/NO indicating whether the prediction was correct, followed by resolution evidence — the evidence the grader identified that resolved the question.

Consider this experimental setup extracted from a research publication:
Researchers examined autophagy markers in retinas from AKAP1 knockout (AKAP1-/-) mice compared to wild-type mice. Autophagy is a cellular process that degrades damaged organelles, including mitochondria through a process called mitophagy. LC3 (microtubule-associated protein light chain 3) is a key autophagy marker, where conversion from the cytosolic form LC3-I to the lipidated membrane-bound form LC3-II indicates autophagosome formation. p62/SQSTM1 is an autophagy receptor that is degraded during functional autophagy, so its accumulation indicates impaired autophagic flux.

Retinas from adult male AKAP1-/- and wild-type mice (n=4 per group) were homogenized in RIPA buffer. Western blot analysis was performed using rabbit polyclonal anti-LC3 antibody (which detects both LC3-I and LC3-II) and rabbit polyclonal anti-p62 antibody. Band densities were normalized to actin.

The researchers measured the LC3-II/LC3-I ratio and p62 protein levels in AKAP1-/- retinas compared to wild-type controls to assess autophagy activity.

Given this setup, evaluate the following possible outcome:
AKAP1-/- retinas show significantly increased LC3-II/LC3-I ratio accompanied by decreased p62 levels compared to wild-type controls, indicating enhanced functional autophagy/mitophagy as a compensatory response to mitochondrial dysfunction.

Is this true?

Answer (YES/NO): YES